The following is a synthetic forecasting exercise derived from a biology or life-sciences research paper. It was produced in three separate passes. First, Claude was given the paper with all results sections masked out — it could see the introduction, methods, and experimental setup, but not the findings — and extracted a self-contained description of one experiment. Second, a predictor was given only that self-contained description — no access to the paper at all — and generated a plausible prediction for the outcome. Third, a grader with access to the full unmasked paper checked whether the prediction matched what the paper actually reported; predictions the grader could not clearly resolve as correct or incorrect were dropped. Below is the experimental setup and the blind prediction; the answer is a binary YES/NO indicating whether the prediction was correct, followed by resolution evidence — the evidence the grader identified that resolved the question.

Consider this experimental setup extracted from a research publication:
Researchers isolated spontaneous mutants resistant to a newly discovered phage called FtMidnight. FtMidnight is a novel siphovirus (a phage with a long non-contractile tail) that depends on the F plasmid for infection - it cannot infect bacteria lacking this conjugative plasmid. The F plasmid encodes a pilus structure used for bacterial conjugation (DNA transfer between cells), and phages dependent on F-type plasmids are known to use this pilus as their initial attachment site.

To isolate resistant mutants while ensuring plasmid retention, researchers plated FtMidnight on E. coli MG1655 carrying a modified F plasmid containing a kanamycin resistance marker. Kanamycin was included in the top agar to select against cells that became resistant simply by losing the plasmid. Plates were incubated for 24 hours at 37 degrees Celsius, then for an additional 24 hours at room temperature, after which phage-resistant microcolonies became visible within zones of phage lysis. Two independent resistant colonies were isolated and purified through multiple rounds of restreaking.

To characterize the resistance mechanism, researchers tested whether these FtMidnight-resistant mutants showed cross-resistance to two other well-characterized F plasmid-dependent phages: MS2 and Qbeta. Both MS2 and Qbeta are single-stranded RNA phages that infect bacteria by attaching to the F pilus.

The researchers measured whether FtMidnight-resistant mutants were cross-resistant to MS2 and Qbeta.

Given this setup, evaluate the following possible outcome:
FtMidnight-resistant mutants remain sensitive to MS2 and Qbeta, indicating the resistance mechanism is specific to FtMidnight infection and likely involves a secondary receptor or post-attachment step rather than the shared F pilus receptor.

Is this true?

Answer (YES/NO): NO